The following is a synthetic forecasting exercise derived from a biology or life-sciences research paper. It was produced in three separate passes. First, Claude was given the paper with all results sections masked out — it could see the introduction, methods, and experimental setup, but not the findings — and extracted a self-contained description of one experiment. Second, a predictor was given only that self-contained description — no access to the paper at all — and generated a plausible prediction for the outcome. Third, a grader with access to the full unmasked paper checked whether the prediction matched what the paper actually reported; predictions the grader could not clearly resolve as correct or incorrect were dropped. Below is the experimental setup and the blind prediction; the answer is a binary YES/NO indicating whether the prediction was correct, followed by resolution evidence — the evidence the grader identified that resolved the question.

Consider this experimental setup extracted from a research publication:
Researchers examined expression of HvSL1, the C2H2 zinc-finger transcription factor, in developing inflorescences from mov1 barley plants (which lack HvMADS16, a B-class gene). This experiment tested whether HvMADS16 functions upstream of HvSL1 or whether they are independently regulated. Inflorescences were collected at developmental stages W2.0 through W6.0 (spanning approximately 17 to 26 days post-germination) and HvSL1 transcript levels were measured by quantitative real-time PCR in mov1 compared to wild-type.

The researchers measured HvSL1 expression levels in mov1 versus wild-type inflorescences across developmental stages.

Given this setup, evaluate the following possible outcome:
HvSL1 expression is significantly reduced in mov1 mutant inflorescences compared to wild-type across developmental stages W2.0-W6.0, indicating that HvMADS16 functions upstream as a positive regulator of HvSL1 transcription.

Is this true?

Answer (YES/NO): NO